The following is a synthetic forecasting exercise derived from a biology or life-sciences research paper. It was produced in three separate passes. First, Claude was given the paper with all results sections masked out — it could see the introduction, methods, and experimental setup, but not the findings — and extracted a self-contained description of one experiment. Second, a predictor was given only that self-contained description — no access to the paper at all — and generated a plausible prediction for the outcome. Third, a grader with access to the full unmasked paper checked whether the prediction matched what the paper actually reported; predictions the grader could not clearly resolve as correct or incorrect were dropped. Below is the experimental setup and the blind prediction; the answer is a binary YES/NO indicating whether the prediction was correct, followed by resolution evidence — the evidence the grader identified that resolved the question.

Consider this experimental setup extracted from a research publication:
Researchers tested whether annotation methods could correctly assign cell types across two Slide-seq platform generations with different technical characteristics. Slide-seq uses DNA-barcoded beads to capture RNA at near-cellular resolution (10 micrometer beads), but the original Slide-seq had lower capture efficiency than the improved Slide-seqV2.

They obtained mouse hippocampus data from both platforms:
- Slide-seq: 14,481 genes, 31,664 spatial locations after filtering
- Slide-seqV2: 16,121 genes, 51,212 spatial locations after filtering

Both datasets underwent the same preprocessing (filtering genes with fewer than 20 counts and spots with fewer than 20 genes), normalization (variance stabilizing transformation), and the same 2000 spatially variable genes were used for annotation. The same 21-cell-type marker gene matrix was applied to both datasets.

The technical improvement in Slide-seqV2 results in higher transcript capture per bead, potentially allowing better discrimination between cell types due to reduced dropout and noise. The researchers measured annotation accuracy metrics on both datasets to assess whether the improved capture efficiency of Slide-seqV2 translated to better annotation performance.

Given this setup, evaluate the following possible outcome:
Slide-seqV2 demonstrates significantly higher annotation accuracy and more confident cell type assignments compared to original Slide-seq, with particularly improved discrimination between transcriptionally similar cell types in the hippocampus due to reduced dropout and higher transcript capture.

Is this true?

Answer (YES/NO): NO